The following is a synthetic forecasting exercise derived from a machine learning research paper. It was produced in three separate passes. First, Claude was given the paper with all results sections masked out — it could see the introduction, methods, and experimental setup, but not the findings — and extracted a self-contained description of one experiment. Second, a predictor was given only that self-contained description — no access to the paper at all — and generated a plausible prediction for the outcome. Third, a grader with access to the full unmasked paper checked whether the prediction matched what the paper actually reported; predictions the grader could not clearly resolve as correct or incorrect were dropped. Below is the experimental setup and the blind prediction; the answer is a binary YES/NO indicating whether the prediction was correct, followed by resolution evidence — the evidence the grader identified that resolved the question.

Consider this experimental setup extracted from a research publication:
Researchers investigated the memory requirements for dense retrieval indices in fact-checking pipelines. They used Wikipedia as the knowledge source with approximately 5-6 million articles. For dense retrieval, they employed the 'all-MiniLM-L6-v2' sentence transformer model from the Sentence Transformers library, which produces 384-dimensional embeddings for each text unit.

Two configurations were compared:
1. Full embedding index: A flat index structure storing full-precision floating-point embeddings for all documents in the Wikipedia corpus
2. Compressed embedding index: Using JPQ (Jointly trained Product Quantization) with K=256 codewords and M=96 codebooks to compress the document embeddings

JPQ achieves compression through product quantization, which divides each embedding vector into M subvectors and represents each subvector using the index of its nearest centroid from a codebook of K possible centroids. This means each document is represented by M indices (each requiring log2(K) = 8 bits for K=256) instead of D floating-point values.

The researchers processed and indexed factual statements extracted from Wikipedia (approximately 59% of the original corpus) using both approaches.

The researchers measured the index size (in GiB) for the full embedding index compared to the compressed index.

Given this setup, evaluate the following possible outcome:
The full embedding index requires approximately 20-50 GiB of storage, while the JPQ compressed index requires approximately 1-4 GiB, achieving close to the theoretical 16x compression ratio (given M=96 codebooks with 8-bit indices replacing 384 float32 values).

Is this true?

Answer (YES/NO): NO